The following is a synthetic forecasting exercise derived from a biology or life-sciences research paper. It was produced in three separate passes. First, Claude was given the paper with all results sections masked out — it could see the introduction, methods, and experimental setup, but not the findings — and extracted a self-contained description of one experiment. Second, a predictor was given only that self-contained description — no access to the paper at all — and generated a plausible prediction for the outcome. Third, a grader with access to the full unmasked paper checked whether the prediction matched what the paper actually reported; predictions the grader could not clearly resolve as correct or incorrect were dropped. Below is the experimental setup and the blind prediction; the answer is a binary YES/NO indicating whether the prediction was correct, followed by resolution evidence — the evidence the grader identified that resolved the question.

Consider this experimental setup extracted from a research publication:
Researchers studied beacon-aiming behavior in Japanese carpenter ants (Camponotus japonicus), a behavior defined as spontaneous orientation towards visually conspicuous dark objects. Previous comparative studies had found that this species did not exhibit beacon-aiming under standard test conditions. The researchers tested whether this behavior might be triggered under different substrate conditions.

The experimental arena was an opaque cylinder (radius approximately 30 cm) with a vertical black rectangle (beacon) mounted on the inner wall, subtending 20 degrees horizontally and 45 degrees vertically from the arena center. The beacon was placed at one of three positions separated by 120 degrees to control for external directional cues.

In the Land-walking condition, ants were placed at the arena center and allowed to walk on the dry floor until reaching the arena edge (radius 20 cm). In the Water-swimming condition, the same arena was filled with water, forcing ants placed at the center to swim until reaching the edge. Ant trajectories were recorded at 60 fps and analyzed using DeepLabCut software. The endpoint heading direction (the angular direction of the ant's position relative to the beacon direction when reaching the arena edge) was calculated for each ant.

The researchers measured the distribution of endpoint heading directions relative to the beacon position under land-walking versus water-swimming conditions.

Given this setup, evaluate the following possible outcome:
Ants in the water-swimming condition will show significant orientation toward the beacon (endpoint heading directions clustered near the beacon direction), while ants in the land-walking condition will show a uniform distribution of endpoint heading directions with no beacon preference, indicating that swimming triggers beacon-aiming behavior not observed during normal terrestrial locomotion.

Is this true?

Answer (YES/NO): YES